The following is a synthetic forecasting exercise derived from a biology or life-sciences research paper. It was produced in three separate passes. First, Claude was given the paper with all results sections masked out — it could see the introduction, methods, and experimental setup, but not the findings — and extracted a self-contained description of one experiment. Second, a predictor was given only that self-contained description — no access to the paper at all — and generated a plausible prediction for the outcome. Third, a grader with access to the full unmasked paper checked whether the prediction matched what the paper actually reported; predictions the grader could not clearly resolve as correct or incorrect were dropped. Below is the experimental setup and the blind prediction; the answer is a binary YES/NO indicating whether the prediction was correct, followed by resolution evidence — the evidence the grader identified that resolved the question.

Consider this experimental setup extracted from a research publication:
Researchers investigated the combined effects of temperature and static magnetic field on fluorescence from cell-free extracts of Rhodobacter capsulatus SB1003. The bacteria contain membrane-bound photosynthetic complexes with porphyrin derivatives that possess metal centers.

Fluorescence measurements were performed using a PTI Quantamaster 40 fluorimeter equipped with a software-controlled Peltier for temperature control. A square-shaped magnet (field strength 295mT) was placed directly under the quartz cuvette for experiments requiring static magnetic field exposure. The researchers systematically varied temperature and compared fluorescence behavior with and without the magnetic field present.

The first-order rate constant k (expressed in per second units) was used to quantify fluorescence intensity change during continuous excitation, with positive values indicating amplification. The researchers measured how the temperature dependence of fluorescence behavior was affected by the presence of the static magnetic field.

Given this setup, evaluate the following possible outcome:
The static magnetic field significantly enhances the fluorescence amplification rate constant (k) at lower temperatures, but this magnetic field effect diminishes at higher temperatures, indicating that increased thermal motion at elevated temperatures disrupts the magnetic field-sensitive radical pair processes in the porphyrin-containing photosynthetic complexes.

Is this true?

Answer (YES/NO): YES